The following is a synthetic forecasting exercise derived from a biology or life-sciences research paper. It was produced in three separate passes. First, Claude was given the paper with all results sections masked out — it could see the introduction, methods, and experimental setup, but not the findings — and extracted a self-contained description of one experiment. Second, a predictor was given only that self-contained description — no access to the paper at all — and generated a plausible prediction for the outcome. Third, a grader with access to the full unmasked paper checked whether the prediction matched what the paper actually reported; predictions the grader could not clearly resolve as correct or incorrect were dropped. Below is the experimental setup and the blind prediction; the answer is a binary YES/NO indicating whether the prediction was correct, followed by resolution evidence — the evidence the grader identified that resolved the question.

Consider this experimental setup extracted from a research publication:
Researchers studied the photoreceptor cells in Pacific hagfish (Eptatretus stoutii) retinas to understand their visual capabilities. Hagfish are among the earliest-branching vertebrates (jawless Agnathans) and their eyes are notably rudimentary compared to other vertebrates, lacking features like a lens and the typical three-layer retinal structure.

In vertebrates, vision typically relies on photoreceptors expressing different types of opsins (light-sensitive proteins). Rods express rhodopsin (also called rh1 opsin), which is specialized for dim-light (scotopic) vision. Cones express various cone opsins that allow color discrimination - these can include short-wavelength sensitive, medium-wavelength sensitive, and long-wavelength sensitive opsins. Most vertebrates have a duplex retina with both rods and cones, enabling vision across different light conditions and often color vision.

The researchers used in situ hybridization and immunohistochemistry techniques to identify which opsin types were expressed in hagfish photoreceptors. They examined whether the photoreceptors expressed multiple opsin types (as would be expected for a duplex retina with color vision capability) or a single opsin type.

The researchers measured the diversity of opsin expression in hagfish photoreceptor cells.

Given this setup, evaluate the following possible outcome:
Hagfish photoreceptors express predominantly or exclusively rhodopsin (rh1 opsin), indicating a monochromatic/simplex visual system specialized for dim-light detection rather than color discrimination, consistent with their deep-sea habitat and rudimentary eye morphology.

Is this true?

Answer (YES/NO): YES